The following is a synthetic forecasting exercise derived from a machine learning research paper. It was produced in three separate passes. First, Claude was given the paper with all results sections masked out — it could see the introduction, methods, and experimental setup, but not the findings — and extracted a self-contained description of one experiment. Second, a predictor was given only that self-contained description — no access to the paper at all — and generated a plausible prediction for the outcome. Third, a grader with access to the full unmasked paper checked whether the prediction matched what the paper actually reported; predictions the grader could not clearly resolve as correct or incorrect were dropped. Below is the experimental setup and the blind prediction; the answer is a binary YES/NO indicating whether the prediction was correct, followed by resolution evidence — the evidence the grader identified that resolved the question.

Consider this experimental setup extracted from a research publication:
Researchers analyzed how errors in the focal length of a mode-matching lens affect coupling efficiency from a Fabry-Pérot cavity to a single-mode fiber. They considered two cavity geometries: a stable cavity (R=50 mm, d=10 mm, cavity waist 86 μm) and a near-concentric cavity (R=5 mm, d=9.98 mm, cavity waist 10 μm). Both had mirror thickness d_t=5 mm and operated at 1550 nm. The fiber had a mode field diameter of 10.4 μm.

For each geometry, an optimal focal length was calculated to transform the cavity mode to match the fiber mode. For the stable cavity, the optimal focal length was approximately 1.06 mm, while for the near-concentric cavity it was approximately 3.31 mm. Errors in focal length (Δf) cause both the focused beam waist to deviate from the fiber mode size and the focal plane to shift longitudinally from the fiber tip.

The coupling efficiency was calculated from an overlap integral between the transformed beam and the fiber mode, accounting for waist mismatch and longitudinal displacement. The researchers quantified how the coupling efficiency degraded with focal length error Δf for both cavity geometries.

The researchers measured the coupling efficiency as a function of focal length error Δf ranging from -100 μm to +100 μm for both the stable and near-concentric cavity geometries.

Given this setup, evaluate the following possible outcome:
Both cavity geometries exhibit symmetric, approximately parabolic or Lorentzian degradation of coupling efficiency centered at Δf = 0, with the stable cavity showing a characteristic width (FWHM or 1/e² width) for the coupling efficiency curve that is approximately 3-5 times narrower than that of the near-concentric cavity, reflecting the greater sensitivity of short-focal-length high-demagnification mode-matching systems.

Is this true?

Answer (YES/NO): NO